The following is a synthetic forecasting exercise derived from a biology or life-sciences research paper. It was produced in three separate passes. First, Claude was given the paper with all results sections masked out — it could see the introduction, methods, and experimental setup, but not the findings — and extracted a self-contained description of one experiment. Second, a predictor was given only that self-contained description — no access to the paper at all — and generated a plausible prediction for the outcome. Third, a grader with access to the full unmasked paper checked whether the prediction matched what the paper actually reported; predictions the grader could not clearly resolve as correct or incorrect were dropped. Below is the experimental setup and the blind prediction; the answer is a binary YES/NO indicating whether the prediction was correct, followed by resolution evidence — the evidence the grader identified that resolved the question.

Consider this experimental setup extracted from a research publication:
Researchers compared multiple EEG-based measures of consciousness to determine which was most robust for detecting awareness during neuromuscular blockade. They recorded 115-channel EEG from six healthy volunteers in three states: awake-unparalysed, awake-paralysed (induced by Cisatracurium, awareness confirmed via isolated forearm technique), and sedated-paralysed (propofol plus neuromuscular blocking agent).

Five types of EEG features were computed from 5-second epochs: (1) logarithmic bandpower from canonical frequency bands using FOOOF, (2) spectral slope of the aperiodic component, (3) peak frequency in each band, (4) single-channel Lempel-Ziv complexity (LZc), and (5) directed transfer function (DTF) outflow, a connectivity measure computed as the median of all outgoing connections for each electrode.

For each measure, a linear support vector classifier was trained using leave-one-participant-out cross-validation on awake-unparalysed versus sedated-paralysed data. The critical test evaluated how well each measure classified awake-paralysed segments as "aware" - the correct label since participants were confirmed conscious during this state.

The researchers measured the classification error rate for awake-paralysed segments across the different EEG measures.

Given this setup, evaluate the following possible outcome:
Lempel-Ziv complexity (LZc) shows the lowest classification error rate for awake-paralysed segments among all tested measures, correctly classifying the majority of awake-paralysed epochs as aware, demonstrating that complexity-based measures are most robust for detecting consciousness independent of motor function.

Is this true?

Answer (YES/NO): NO